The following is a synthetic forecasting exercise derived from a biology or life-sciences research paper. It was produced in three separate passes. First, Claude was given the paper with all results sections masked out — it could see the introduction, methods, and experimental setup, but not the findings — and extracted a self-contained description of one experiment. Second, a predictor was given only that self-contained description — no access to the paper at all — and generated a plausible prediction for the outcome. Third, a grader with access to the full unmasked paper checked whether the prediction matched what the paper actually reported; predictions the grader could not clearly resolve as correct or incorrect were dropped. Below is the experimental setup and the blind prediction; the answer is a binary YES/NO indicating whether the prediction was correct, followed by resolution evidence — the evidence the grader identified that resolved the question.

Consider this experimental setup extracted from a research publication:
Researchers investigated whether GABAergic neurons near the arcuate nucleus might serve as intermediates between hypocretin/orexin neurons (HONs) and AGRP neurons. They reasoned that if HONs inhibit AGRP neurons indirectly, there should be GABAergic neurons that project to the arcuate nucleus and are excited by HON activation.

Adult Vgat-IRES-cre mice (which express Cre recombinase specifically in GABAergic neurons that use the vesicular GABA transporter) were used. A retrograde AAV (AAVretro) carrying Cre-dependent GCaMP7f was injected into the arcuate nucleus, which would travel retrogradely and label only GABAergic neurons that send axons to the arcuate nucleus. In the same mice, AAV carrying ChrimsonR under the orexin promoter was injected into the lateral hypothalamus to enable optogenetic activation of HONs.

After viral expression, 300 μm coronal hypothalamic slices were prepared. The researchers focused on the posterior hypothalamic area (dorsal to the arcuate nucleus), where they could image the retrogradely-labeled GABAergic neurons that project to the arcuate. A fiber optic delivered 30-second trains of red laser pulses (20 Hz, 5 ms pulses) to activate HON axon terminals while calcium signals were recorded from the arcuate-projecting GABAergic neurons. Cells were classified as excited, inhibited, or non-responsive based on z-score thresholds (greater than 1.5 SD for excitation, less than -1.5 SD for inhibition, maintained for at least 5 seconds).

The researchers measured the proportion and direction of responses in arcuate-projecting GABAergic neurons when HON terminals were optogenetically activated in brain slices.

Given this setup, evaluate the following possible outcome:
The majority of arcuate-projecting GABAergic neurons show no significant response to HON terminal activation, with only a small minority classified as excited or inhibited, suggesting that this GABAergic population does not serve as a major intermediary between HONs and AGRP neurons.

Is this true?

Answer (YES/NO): NO